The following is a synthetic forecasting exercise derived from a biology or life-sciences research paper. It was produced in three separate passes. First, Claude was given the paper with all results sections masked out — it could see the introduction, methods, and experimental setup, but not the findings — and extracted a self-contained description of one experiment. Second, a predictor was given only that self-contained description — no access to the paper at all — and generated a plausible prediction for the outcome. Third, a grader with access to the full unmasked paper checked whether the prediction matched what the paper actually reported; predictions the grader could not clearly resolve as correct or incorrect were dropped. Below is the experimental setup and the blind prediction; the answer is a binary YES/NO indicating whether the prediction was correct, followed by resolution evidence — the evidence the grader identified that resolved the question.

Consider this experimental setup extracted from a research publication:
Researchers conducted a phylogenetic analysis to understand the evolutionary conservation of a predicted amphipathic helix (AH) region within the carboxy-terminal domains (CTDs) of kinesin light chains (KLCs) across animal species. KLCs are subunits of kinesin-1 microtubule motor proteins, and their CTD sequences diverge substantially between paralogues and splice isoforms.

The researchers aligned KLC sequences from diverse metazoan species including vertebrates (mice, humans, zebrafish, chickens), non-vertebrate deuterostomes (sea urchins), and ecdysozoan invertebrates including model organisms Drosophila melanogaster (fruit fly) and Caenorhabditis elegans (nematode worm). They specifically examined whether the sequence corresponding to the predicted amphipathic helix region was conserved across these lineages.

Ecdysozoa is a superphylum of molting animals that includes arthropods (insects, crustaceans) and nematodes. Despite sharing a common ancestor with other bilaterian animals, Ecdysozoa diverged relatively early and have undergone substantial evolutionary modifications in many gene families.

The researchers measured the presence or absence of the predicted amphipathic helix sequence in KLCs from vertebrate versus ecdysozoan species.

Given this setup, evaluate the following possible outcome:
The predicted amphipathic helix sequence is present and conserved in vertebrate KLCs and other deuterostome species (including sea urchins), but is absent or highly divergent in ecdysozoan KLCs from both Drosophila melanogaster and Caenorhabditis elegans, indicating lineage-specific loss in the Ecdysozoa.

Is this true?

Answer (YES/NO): YES